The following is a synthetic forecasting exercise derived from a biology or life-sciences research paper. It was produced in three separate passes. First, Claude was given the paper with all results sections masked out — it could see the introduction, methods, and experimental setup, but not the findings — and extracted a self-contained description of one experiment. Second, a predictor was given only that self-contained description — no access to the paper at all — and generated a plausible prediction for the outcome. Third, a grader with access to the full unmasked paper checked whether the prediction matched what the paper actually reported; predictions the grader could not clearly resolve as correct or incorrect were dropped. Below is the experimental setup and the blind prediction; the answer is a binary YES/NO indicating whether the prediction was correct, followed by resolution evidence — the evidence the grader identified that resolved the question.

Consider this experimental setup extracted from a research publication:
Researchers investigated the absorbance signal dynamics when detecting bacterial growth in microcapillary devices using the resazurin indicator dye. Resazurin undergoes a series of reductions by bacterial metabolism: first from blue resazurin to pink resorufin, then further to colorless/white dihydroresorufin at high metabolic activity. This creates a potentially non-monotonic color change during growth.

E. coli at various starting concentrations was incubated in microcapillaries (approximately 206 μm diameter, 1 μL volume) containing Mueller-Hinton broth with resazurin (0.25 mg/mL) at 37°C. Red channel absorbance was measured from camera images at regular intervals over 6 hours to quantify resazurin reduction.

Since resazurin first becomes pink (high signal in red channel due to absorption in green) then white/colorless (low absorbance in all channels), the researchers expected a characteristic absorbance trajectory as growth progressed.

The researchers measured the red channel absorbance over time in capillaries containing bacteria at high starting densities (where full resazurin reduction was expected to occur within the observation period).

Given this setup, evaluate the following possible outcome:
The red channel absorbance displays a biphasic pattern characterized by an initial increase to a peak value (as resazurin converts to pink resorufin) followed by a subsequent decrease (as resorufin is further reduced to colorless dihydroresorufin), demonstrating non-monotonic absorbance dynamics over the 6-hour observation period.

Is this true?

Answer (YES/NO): NO